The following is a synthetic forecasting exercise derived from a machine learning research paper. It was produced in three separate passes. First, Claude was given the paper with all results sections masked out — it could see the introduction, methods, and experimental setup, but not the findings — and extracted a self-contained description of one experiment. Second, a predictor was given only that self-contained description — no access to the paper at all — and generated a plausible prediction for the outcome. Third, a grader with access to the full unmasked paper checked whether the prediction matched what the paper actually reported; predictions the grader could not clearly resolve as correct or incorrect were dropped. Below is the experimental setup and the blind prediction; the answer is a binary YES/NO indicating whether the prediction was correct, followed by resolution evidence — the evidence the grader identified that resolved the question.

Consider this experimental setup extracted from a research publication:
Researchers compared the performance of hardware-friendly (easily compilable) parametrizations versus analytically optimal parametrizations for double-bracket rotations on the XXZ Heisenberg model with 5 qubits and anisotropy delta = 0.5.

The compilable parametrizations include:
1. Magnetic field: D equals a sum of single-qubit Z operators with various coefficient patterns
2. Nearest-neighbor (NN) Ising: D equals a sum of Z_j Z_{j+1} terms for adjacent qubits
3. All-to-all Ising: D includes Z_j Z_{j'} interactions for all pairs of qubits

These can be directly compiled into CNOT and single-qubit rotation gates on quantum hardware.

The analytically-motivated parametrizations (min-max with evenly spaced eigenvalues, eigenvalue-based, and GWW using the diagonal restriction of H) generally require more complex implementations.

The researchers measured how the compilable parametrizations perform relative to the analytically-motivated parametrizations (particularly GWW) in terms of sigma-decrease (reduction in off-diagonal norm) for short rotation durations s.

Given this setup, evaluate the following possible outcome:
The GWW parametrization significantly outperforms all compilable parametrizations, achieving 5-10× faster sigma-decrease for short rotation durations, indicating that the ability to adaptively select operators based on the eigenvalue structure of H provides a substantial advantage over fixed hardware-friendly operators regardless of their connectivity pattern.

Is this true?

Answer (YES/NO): NO